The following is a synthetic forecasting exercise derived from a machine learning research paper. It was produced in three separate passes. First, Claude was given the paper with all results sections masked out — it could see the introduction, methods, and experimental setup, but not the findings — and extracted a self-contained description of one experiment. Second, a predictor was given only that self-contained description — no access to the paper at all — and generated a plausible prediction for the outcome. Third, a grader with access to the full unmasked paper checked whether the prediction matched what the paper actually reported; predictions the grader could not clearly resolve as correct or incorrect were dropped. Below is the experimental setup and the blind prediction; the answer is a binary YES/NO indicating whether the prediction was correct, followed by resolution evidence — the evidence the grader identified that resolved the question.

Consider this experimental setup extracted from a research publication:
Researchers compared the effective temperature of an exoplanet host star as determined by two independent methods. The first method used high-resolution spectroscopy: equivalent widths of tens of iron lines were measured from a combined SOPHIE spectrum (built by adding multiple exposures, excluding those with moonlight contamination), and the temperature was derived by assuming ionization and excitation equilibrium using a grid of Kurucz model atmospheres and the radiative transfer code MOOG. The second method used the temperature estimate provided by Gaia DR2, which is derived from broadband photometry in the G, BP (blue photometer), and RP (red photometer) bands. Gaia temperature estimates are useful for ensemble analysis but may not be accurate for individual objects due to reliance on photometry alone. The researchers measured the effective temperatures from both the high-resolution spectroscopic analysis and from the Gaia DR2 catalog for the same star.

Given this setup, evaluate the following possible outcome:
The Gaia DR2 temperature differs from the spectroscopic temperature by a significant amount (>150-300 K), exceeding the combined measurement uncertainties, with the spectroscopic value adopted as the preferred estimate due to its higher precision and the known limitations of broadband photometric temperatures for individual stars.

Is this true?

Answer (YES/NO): NO